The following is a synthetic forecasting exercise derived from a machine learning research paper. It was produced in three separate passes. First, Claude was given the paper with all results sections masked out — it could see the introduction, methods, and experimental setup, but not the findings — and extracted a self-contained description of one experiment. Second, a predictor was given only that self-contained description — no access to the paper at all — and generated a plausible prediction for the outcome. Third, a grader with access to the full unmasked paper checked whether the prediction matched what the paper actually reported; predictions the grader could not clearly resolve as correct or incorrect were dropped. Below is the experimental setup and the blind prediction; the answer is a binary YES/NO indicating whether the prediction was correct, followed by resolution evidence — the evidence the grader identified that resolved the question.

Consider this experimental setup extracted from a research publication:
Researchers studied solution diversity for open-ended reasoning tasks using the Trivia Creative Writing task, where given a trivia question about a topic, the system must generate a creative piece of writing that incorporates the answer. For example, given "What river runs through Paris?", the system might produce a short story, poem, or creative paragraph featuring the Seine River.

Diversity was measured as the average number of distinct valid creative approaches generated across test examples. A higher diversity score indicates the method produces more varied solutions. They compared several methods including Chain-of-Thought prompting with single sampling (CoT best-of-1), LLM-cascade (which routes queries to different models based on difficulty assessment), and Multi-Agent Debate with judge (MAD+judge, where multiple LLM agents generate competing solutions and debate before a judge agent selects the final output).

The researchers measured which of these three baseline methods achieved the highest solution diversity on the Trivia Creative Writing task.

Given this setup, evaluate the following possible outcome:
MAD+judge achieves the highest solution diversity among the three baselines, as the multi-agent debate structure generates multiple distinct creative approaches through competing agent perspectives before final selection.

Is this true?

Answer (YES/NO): YES